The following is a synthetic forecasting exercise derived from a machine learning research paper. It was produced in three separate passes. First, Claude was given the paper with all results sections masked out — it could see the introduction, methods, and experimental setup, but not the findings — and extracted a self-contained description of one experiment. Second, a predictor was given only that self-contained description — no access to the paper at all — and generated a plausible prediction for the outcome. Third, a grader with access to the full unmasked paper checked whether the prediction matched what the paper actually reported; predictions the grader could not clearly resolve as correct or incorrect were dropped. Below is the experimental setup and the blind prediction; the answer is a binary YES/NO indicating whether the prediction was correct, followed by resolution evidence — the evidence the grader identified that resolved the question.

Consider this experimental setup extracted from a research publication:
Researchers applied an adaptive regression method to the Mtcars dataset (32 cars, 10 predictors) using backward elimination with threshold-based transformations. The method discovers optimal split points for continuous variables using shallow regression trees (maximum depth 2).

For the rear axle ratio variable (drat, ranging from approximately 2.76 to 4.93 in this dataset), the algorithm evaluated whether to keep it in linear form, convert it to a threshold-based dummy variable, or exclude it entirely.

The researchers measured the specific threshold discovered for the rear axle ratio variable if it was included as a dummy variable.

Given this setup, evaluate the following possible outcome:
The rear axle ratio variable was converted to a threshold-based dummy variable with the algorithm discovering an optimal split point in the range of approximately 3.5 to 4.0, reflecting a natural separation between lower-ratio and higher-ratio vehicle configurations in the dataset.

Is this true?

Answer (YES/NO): NO